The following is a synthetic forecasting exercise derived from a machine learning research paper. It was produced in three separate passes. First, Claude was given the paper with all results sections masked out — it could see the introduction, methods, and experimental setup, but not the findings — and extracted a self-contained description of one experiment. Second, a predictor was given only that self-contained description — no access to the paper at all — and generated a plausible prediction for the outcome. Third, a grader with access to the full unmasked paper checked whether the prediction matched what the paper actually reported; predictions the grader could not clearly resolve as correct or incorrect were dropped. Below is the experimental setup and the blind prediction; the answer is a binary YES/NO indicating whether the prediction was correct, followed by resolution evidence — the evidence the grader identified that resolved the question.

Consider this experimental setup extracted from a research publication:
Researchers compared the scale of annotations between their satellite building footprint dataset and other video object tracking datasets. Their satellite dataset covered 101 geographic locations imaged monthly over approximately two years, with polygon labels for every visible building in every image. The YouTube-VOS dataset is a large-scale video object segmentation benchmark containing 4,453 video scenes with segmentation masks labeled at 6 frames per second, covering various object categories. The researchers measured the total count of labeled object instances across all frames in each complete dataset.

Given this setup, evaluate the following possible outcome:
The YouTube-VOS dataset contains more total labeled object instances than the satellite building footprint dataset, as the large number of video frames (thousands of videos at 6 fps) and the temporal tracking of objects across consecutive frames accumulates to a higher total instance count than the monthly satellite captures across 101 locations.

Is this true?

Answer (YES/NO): NO